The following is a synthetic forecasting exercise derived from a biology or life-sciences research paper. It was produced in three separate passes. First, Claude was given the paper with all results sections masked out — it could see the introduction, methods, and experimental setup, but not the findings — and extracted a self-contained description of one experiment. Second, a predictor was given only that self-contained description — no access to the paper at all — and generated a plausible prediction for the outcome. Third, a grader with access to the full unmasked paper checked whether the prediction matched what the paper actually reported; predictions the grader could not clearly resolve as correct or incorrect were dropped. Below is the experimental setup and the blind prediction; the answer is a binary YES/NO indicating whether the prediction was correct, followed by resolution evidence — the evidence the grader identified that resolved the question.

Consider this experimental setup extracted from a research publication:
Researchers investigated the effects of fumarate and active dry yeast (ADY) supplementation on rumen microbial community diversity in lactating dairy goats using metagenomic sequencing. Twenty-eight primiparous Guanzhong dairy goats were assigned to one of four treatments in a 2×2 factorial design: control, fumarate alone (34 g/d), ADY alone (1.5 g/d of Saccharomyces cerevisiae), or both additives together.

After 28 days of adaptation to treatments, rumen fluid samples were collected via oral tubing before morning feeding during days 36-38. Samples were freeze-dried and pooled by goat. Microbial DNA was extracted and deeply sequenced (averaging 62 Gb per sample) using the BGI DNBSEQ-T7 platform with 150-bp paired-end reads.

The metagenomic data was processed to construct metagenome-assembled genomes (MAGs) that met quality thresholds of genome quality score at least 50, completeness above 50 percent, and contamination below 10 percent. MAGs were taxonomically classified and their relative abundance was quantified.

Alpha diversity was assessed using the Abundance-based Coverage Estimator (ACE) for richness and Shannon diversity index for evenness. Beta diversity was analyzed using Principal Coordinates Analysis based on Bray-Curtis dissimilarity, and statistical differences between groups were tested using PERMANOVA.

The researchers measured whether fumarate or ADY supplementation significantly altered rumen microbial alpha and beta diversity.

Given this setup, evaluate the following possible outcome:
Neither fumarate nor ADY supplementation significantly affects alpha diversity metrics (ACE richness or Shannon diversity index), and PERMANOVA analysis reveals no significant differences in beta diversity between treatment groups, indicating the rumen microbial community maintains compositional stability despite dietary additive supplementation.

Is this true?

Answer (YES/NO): YES